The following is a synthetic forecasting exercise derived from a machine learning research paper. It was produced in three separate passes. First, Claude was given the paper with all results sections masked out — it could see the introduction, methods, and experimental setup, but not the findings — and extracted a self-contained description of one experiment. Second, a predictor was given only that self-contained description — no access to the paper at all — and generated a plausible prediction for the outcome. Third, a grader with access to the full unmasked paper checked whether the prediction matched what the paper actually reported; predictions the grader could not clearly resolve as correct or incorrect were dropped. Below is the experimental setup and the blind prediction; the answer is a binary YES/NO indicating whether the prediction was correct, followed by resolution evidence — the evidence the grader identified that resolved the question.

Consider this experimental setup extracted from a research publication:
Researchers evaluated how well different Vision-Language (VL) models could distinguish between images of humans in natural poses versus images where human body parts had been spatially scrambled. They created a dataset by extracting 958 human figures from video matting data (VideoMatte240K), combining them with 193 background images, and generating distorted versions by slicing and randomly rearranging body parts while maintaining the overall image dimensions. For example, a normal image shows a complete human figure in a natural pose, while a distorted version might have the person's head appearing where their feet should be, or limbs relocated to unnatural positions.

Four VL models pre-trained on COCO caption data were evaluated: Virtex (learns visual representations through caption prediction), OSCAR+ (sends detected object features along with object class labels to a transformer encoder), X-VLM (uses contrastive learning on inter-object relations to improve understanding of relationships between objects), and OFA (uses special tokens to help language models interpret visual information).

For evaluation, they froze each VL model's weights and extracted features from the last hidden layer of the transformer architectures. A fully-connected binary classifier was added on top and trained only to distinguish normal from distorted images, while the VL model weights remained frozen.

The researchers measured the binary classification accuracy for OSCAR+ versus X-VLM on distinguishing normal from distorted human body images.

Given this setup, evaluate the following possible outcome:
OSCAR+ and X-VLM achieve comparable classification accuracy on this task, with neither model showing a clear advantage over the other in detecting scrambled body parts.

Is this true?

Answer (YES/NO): NO